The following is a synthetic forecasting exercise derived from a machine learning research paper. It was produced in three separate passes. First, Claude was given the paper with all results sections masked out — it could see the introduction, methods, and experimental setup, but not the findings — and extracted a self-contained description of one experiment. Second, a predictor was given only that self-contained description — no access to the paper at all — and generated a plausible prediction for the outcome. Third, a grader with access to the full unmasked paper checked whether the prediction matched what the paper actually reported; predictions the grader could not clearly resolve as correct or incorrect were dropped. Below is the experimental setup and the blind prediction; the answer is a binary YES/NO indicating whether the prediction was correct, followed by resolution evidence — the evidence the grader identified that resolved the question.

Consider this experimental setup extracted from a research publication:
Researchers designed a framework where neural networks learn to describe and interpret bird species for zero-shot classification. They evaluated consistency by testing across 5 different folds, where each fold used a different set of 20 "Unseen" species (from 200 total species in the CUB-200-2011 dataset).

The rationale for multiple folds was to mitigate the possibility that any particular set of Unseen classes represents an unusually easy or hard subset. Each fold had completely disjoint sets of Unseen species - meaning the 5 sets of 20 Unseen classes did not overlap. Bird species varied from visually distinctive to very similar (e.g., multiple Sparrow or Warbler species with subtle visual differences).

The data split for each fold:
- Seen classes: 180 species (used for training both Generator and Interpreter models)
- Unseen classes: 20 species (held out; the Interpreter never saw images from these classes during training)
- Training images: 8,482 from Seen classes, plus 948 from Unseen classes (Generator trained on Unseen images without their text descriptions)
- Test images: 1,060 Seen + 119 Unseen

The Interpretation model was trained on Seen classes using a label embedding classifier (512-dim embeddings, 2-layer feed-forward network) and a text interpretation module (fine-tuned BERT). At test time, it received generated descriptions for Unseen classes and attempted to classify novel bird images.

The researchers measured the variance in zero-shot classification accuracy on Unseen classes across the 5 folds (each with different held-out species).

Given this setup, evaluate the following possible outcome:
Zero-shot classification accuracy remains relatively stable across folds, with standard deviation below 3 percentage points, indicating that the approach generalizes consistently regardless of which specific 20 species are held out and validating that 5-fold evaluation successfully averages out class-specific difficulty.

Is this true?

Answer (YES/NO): NO